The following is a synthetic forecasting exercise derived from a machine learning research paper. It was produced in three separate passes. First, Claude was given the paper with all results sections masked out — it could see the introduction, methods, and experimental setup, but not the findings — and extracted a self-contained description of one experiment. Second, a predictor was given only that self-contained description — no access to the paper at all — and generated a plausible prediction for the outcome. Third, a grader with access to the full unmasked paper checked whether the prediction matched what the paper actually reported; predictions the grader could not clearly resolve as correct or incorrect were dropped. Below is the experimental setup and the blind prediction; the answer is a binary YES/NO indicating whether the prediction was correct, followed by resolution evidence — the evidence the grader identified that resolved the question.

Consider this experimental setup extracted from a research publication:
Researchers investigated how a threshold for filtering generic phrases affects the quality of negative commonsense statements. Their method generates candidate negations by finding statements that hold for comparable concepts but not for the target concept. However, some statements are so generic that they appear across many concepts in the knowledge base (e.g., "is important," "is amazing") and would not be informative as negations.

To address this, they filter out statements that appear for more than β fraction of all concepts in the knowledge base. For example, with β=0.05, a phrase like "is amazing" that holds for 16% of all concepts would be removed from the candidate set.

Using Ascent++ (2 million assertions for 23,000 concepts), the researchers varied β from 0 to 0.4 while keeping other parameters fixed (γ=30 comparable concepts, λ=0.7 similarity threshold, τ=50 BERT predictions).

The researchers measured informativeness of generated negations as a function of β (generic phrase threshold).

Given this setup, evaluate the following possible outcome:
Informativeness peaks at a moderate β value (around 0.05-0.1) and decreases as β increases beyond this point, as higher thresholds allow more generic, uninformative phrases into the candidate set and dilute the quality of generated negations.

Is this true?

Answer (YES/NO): YES